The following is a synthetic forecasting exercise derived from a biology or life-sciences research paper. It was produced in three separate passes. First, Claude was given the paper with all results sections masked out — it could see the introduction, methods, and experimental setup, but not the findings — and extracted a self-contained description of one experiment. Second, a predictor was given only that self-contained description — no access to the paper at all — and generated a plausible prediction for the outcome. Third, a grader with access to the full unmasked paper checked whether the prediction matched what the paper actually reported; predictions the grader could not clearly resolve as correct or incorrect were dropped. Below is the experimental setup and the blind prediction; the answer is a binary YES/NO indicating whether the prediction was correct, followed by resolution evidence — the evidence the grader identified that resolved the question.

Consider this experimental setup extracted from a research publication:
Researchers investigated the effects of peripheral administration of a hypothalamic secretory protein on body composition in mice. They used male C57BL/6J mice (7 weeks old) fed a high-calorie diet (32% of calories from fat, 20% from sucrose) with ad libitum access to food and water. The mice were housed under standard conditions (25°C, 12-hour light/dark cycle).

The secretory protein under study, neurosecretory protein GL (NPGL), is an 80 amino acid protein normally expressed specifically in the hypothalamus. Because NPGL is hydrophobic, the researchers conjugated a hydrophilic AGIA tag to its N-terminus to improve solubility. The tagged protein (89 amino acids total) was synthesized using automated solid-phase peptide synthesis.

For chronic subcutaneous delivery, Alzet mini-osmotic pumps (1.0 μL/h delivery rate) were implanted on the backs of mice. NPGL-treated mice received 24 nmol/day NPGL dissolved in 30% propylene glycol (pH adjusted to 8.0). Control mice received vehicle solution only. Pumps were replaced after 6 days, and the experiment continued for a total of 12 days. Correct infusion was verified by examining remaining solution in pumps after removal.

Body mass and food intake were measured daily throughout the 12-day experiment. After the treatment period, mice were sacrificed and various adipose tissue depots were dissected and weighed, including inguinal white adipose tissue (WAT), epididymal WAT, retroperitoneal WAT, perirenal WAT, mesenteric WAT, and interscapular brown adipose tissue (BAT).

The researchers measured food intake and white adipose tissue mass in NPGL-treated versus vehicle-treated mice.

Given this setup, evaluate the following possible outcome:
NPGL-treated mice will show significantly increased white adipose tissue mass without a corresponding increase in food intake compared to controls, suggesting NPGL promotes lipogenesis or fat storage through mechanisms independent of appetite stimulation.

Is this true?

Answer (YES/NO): YES